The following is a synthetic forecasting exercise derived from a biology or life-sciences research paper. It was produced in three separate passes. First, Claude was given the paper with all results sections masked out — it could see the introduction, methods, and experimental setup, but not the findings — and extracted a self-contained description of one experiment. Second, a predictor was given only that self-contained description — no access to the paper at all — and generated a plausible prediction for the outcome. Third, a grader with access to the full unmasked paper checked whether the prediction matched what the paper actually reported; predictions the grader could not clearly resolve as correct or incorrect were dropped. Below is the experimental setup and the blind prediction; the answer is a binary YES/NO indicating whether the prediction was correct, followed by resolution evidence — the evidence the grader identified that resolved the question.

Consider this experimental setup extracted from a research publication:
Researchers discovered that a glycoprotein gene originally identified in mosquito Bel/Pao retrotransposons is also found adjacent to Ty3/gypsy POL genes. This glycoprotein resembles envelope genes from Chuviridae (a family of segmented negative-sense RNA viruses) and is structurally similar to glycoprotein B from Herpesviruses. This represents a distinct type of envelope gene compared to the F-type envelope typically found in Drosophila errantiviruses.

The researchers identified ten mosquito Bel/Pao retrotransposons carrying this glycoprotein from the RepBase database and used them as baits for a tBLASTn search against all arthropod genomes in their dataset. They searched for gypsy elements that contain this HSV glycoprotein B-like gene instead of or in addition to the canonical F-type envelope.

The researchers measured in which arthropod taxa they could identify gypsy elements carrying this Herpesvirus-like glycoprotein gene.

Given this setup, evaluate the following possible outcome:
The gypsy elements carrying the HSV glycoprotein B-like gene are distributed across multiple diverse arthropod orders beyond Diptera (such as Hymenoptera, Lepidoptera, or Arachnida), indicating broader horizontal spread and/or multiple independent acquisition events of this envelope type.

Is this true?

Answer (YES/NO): YES